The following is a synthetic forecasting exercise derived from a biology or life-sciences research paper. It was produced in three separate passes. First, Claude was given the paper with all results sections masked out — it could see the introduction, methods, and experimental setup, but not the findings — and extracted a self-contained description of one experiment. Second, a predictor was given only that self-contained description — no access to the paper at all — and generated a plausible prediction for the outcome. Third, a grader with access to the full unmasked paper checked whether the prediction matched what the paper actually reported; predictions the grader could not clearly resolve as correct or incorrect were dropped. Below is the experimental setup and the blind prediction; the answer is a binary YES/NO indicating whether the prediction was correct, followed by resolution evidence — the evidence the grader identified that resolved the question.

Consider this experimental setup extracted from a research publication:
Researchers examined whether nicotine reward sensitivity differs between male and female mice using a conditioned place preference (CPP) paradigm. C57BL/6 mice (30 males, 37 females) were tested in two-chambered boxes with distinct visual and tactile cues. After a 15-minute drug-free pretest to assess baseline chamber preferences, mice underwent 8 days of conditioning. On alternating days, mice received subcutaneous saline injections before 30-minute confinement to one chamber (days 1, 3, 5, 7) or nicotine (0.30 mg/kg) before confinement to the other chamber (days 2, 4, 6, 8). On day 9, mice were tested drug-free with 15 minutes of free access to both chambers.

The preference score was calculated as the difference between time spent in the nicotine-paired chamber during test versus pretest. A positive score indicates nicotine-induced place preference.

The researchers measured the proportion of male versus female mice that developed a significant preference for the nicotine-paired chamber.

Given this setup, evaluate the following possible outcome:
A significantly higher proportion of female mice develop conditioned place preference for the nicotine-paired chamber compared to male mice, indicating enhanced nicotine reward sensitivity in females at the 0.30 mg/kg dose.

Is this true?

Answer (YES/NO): NO